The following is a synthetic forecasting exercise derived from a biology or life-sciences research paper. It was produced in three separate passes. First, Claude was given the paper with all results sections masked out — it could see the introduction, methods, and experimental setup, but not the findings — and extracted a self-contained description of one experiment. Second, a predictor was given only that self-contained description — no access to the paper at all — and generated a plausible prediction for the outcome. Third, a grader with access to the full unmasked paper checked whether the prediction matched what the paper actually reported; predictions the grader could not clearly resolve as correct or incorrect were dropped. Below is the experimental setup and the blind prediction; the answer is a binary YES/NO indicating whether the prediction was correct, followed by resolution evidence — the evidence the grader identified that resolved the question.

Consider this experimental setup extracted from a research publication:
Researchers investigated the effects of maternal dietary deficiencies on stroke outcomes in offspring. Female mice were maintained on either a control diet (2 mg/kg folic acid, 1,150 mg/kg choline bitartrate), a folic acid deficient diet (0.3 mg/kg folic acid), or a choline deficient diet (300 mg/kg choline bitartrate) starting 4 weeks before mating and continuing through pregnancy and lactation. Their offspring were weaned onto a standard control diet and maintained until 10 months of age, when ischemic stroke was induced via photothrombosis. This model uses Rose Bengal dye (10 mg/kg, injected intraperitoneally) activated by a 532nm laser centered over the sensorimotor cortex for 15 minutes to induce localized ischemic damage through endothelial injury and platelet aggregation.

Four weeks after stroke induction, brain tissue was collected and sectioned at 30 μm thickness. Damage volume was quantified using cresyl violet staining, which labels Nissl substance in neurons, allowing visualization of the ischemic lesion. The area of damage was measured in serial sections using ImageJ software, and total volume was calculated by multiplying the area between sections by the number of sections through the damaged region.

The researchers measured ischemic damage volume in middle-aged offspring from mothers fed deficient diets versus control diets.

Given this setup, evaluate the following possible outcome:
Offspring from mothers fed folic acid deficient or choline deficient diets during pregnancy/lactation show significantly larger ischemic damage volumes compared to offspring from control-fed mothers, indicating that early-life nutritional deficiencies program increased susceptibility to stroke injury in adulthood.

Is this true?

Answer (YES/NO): YES